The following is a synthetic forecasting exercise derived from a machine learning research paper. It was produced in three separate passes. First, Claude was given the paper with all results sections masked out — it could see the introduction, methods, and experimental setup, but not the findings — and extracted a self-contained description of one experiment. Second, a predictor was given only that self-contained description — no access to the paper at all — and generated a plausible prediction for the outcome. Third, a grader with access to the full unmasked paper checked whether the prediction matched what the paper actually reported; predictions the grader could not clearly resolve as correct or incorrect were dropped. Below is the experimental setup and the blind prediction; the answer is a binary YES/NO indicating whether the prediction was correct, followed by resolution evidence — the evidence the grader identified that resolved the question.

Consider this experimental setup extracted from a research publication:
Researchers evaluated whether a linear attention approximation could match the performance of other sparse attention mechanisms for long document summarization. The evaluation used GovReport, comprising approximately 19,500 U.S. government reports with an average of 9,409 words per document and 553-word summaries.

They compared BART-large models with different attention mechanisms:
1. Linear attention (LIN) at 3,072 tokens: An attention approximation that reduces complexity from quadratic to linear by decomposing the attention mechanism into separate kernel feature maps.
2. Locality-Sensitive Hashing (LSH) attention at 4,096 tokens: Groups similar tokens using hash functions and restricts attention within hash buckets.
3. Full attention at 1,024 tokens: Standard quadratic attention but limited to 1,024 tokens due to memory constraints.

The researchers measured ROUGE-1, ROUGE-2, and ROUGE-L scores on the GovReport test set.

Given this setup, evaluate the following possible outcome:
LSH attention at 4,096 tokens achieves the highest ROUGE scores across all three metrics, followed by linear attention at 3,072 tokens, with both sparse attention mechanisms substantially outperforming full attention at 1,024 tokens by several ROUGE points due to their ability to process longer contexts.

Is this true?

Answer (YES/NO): NO